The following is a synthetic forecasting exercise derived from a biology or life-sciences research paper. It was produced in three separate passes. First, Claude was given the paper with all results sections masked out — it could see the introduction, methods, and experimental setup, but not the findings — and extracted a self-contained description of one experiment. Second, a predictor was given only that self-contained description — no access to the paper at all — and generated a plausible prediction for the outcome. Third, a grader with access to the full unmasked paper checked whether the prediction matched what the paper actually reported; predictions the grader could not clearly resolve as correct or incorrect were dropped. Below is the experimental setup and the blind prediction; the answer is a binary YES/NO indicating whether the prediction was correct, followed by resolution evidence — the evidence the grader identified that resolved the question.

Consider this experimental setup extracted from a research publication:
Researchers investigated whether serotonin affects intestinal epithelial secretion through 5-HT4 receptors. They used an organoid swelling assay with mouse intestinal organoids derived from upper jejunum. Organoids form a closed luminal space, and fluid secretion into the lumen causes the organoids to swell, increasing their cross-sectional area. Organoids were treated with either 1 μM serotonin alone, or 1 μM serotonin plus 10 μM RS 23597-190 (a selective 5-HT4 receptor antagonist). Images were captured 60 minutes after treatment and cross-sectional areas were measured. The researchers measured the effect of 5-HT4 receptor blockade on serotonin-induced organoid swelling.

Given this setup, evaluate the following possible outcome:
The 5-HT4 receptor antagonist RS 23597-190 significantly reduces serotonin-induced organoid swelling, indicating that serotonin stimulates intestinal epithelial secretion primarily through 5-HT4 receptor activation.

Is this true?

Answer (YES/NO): YES